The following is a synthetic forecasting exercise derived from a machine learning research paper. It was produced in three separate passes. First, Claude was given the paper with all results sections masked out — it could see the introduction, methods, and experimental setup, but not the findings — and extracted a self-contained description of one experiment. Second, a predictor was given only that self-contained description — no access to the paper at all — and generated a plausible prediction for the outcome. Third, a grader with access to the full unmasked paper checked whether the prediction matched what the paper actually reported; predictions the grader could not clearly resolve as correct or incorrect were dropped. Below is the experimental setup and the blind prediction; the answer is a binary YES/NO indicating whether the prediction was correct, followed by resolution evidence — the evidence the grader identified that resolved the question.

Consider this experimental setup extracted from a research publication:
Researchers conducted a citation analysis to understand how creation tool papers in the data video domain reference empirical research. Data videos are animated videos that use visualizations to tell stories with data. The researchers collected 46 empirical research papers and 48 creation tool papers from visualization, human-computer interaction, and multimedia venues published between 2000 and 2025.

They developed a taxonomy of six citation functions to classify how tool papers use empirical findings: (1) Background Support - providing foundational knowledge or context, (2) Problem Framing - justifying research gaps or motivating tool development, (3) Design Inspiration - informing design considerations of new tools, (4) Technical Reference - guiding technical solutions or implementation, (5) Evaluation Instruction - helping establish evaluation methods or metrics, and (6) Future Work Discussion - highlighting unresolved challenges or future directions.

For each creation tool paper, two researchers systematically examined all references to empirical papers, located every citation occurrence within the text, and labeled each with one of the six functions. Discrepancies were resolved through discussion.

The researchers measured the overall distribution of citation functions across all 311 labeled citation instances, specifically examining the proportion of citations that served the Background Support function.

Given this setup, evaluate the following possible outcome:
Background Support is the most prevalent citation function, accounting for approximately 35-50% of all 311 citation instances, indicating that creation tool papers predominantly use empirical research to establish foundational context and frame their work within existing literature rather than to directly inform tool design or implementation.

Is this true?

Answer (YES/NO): NO